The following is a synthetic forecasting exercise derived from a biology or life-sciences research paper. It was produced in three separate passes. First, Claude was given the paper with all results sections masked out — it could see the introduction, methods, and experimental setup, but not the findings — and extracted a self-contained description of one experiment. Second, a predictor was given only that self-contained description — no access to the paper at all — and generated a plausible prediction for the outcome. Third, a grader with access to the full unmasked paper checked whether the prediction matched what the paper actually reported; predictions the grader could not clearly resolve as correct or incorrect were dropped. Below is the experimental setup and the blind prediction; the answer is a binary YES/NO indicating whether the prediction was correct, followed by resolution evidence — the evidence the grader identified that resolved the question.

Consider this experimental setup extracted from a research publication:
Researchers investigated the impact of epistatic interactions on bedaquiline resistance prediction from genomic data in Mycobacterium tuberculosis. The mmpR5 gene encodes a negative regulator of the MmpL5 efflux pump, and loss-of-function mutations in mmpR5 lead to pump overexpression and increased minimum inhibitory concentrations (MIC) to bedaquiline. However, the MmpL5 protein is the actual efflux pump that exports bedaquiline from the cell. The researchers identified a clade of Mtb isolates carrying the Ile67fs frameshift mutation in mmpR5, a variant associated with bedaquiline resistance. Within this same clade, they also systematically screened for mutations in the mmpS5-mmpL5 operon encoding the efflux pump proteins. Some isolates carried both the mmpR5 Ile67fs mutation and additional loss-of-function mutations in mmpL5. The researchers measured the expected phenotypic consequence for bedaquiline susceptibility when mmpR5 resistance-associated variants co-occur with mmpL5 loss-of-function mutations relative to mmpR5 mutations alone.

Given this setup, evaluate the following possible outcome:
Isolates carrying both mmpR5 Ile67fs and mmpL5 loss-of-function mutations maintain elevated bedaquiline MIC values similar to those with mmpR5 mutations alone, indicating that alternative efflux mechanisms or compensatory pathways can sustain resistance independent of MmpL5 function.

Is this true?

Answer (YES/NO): NO